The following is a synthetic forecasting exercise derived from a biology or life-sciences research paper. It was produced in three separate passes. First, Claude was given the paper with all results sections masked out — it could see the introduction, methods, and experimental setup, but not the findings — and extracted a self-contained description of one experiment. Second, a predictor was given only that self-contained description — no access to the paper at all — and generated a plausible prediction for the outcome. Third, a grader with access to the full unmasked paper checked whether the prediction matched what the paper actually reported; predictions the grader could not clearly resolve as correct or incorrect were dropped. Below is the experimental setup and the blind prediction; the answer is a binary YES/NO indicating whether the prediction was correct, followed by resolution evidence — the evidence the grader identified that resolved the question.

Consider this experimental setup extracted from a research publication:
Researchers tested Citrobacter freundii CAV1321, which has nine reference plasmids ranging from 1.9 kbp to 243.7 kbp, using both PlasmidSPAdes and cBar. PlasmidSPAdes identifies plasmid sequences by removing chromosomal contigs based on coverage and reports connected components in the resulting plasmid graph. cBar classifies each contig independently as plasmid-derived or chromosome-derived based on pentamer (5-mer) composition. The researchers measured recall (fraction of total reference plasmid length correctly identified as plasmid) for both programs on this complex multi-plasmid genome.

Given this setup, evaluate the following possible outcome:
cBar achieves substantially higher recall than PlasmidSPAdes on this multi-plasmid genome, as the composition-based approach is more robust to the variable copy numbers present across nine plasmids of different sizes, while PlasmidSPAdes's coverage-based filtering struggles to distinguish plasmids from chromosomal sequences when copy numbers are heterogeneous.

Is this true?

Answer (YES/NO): NO